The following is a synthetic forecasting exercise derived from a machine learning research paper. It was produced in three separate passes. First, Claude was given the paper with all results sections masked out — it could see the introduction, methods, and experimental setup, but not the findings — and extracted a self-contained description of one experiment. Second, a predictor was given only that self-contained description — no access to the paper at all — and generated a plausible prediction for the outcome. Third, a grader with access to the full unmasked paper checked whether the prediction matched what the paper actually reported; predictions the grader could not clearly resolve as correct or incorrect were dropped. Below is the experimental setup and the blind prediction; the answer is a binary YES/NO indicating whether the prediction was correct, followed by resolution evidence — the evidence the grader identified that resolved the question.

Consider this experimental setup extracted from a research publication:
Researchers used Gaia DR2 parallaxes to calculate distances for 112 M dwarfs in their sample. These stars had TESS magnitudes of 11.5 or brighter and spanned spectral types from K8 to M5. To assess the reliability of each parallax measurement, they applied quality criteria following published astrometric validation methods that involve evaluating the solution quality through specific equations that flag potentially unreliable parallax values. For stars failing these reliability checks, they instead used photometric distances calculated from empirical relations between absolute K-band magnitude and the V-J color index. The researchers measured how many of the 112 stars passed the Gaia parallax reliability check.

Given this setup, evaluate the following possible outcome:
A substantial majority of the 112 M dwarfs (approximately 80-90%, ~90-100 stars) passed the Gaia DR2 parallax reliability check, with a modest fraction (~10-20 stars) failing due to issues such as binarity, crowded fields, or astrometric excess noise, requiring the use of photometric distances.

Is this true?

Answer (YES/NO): YES